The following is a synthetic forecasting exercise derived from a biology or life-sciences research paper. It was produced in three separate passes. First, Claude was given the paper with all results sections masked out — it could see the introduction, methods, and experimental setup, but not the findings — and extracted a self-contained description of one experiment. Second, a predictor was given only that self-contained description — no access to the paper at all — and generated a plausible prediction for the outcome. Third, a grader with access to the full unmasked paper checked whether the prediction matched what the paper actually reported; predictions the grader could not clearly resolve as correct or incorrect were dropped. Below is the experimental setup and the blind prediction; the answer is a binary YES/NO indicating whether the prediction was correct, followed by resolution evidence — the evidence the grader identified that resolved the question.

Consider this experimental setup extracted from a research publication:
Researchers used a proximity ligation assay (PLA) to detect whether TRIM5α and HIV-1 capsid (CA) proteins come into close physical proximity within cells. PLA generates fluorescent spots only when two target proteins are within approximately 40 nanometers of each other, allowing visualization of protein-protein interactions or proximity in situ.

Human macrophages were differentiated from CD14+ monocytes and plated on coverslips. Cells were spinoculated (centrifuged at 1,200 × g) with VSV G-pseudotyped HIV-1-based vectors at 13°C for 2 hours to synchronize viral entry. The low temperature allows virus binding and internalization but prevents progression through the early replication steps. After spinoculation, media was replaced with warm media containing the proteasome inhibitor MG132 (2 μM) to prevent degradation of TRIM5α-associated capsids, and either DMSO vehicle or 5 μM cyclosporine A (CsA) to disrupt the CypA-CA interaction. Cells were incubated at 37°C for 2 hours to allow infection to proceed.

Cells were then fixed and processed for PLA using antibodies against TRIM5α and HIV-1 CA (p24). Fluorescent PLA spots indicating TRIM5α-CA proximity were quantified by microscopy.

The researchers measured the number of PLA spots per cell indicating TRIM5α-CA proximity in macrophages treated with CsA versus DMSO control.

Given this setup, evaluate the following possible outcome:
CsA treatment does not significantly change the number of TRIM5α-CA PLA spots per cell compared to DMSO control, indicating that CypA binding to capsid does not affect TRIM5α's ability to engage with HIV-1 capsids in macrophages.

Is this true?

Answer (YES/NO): NO